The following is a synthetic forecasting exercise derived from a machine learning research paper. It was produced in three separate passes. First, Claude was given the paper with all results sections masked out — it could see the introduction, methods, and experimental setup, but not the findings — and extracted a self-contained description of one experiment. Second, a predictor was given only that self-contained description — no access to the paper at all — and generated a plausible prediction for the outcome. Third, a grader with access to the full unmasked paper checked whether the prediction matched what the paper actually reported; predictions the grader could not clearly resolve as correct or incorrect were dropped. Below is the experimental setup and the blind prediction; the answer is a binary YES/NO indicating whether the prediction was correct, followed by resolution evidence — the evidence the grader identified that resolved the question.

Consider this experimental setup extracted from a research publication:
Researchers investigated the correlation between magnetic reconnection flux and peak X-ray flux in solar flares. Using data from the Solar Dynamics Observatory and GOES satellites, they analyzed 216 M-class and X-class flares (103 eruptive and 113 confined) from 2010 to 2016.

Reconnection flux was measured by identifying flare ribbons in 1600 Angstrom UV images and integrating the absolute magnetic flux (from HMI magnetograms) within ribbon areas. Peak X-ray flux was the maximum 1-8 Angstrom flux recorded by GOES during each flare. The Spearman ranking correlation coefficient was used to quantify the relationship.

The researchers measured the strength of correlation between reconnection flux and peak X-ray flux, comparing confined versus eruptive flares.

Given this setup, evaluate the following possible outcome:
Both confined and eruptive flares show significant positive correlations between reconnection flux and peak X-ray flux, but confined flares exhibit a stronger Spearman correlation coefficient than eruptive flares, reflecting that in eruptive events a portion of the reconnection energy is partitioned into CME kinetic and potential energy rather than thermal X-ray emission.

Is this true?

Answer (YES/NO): NO